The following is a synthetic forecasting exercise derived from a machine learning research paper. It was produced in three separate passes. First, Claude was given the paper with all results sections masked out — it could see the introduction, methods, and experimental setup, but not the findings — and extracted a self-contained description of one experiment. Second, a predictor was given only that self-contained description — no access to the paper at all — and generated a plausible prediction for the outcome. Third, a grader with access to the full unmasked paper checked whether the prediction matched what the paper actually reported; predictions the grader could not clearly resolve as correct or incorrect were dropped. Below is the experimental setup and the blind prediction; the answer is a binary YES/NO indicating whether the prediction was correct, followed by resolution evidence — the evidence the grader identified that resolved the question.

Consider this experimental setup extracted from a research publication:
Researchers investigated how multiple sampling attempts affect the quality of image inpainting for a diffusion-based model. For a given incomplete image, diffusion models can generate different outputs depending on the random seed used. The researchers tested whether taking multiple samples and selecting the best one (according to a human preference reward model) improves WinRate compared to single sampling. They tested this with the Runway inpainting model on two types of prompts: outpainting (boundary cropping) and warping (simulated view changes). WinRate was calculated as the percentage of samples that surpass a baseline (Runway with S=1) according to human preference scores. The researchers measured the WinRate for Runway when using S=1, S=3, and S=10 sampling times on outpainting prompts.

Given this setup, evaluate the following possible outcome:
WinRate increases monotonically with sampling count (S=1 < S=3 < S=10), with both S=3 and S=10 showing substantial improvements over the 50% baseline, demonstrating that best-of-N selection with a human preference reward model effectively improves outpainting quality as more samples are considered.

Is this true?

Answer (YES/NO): YES